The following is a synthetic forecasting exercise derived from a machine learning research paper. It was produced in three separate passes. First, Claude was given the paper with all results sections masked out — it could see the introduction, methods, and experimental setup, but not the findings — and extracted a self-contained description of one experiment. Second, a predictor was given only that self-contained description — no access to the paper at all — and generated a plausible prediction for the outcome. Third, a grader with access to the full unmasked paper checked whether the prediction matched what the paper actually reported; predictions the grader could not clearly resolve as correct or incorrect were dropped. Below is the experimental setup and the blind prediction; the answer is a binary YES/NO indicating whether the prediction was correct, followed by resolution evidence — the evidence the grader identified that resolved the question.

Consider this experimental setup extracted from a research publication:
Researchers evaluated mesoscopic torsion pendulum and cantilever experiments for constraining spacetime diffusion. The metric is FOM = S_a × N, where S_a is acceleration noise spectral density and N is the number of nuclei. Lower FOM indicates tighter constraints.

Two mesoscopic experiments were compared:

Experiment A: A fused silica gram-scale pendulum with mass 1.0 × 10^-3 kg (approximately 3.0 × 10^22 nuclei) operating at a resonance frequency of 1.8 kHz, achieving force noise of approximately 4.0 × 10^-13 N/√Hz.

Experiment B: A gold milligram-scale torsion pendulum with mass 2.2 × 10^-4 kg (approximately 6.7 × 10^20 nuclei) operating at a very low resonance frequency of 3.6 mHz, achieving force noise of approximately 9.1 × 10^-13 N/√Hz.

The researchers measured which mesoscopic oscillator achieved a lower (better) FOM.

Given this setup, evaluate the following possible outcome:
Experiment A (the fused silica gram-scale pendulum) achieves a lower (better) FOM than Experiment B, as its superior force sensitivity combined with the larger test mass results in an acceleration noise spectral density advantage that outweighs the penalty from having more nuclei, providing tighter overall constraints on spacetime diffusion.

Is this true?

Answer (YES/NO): YES